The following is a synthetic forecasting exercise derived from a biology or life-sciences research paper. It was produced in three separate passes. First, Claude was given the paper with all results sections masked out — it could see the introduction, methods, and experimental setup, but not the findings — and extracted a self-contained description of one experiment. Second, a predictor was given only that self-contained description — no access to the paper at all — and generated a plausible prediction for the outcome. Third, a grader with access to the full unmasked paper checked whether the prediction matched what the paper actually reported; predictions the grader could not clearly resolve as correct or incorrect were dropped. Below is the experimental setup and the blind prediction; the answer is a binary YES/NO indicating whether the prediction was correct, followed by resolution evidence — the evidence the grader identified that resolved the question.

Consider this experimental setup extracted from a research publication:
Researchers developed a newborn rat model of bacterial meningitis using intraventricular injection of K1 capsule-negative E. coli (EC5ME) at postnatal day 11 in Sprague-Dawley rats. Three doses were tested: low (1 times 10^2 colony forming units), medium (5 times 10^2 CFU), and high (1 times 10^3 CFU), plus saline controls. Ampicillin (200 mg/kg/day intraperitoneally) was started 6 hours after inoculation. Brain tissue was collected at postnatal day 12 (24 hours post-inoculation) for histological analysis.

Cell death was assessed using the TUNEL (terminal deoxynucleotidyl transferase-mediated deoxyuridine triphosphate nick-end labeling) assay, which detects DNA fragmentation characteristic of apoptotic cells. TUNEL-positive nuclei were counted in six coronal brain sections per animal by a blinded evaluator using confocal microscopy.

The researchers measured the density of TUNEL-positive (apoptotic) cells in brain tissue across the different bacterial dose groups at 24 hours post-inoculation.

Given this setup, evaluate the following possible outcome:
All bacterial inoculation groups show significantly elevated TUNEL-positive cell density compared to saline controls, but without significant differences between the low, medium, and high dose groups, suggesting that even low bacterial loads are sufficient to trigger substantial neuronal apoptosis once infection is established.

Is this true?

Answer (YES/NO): NO